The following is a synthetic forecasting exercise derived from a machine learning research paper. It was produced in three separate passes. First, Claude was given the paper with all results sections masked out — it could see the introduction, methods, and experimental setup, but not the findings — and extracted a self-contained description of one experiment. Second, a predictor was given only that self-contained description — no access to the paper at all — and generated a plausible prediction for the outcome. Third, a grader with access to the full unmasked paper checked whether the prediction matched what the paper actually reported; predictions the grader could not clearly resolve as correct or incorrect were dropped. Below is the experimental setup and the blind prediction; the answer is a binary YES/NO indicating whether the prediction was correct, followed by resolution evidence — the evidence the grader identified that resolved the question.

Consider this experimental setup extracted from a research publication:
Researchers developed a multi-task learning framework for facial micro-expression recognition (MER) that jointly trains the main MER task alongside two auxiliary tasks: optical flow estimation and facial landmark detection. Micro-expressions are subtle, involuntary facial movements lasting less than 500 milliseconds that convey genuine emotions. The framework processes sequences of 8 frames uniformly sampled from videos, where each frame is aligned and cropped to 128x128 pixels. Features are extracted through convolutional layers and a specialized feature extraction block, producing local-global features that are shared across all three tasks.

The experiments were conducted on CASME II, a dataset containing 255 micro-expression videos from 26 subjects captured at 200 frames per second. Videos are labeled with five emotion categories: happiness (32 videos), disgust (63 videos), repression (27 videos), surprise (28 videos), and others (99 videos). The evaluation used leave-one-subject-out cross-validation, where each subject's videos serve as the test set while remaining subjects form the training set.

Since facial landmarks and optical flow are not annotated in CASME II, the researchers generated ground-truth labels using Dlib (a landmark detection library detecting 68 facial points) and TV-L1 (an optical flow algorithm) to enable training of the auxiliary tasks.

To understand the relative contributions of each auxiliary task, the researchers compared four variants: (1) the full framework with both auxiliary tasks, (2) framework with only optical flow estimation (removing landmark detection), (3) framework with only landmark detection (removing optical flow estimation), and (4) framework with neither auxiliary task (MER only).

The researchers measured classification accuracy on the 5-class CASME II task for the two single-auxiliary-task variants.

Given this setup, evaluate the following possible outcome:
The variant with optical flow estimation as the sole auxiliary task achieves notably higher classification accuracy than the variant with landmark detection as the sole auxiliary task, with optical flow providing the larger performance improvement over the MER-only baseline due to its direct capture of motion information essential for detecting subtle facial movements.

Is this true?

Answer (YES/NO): NO